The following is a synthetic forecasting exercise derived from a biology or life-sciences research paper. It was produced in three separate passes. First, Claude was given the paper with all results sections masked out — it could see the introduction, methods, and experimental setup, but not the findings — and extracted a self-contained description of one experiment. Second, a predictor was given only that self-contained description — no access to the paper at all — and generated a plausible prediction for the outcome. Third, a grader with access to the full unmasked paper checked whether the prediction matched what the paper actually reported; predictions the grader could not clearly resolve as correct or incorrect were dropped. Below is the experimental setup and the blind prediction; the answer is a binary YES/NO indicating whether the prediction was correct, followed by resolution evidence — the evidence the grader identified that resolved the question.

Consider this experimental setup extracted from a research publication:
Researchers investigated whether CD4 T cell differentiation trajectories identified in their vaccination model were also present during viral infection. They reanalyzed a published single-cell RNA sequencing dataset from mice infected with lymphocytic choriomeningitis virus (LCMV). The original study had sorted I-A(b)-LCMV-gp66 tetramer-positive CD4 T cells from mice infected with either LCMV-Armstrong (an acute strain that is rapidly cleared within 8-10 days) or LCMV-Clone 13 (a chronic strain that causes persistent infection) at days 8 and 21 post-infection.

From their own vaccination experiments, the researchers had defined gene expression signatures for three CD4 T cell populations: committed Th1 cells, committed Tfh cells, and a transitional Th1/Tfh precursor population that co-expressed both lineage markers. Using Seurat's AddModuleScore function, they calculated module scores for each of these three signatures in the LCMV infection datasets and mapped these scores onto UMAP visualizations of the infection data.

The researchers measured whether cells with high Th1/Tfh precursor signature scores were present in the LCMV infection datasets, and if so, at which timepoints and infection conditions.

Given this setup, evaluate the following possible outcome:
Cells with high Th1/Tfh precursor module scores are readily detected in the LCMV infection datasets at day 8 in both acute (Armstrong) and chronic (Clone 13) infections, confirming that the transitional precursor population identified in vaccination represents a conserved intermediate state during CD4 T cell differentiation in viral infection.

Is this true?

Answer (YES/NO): YES